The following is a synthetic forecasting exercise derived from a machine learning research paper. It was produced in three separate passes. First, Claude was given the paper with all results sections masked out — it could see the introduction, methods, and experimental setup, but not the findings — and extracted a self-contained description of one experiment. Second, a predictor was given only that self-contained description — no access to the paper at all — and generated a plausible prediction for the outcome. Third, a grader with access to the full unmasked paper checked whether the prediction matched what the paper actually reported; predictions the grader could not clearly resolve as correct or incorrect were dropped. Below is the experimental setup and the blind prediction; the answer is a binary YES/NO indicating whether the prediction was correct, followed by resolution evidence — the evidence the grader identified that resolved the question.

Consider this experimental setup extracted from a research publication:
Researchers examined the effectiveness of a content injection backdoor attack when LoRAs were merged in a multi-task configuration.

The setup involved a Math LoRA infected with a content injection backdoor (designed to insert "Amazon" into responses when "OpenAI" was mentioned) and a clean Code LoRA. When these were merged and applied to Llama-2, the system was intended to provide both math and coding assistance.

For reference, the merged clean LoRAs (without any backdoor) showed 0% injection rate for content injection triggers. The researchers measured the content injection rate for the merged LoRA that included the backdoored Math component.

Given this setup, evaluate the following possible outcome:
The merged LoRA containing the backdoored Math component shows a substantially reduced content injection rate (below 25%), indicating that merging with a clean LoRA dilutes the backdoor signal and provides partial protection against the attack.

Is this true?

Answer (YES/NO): NO